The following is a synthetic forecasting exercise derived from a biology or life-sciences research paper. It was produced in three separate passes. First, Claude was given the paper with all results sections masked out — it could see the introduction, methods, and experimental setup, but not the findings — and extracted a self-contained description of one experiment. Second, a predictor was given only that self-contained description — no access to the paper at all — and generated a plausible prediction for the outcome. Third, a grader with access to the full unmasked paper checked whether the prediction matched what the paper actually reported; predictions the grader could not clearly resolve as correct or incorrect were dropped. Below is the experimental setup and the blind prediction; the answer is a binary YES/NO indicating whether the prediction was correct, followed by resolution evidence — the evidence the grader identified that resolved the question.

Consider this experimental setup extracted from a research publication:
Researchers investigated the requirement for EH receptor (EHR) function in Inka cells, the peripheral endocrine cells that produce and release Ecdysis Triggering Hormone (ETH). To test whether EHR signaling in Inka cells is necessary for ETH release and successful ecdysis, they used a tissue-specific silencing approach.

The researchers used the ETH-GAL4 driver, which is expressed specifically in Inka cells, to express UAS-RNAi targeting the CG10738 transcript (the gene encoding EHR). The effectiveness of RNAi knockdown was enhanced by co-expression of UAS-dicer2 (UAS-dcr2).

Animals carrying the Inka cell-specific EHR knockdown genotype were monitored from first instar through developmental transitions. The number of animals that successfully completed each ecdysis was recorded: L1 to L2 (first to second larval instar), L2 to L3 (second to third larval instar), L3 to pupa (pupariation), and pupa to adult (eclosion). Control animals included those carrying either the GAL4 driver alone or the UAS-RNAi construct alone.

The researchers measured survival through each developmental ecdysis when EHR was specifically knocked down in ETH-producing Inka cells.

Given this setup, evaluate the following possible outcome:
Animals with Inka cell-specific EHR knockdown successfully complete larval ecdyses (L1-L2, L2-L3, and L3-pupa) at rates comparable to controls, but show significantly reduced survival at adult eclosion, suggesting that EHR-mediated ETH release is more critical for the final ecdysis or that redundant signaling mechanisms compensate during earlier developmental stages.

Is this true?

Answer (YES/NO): NO